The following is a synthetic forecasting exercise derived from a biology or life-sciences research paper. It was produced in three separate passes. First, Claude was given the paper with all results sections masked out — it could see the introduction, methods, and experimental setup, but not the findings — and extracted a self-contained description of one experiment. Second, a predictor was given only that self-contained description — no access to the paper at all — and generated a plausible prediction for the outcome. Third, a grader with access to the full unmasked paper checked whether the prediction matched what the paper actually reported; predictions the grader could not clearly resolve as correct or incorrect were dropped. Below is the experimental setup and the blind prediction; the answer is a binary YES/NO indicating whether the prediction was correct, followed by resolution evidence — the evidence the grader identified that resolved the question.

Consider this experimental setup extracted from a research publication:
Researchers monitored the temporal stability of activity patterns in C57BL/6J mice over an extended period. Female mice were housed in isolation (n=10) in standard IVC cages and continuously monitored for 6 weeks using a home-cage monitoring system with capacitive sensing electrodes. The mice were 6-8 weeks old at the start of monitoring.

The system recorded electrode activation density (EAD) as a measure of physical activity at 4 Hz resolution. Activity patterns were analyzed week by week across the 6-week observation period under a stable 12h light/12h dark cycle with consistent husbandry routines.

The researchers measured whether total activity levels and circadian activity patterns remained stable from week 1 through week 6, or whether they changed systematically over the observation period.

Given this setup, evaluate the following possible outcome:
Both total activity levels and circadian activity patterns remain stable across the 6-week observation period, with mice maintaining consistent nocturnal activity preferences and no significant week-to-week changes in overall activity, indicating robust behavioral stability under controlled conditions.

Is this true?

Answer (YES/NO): NO